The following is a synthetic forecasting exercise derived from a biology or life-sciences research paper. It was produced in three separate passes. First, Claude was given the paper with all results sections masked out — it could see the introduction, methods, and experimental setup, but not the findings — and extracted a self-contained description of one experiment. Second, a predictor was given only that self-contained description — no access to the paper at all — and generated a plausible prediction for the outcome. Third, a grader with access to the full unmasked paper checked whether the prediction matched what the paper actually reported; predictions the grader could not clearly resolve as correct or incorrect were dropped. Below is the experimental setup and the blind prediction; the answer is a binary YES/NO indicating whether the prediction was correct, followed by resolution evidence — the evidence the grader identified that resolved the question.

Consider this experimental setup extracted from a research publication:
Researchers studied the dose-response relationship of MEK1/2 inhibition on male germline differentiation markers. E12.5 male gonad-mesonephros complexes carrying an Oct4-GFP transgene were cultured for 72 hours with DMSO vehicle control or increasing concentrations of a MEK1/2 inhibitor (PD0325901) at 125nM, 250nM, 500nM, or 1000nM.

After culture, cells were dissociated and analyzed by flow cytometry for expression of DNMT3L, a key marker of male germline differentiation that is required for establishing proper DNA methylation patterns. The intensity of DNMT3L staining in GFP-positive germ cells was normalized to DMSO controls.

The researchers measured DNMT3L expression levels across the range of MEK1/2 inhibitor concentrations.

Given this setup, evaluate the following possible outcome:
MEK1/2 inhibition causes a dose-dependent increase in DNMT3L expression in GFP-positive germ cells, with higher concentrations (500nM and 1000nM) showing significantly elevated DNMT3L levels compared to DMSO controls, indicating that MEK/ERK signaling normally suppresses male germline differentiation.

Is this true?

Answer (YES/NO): NO